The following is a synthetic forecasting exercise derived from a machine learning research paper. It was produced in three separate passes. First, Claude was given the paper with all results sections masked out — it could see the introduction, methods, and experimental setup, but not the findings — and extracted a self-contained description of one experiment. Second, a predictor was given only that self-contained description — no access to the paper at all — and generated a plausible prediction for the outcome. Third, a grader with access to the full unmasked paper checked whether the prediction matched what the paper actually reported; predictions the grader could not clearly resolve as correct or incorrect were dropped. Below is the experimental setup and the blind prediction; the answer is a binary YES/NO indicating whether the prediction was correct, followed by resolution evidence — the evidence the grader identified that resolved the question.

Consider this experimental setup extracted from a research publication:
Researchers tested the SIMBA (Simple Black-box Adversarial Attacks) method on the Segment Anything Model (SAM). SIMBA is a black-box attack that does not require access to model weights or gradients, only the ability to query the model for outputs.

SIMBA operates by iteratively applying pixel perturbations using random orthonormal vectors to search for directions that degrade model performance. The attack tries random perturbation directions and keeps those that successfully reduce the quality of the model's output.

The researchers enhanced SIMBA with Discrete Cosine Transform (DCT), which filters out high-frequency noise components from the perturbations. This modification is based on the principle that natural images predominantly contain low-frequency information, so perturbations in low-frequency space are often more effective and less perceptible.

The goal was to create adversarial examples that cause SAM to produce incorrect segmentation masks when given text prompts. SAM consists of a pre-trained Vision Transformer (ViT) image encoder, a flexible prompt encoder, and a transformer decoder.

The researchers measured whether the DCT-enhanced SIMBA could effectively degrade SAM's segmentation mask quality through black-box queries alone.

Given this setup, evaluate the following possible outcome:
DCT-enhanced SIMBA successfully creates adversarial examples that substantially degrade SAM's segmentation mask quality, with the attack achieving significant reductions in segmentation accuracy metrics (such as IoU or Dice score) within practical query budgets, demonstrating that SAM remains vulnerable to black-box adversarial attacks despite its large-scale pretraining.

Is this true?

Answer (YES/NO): NO